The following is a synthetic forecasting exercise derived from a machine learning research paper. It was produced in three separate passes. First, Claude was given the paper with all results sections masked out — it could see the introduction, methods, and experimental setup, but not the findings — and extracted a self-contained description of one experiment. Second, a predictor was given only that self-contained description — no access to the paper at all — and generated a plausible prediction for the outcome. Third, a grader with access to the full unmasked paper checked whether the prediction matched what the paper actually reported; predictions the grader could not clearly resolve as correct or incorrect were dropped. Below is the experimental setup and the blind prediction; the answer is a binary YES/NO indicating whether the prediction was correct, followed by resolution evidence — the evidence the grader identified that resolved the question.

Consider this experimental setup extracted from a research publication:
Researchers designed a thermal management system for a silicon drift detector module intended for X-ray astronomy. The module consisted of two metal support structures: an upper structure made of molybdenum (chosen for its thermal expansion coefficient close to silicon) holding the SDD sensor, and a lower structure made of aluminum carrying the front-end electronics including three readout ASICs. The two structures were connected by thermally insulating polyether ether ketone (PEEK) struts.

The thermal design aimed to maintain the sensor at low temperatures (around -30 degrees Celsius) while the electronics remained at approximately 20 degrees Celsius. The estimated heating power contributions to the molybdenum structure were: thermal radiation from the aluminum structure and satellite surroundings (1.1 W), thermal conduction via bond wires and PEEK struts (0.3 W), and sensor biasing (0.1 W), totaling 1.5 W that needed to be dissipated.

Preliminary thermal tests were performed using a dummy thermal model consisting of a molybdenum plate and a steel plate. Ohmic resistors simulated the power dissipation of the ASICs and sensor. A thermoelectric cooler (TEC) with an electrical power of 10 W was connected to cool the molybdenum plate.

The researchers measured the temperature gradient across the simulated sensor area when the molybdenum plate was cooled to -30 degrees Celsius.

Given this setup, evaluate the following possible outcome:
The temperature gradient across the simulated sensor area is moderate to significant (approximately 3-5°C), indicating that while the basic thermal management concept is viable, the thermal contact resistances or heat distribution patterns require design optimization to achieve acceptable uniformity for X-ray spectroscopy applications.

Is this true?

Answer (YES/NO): NO